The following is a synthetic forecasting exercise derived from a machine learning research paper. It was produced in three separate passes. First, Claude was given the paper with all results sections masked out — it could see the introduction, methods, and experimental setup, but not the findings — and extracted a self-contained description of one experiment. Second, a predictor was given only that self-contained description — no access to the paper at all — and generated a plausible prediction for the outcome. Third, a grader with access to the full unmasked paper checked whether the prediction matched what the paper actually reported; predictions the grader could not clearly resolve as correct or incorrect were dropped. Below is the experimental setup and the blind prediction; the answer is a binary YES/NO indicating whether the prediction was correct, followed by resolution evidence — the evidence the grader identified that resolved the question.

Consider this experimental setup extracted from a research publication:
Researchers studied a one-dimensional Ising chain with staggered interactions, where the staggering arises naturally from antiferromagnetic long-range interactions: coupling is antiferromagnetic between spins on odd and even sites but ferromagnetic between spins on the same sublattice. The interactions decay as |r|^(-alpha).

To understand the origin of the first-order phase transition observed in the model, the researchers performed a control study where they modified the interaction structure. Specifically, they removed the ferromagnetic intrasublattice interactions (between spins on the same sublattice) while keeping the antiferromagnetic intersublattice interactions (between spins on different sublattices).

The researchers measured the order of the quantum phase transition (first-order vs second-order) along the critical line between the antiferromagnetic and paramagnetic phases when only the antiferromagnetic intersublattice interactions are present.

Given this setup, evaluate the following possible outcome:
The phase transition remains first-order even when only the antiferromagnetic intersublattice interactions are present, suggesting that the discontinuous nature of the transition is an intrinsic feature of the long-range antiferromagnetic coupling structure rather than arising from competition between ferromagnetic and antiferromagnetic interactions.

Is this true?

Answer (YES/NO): NO